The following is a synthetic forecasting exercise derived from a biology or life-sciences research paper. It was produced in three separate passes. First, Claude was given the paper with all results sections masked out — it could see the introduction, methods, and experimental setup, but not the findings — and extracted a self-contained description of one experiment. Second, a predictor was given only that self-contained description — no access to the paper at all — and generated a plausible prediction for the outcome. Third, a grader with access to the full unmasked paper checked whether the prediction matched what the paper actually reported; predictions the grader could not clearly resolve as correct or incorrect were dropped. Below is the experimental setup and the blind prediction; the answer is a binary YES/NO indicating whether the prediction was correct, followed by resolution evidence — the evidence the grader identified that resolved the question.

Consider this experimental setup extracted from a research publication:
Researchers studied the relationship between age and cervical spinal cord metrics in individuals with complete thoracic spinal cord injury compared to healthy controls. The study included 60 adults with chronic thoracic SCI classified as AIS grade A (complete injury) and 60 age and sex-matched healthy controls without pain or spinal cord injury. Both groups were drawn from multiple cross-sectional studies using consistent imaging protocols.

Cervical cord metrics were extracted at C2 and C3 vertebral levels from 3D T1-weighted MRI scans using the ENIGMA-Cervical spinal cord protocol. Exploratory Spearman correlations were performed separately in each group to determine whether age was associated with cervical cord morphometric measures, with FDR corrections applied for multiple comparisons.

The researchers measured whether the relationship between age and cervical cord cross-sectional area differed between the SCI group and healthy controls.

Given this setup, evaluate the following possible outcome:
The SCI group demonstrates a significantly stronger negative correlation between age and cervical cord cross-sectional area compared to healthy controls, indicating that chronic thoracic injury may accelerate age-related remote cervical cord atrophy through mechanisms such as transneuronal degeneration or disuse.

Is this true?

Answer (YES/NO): NO